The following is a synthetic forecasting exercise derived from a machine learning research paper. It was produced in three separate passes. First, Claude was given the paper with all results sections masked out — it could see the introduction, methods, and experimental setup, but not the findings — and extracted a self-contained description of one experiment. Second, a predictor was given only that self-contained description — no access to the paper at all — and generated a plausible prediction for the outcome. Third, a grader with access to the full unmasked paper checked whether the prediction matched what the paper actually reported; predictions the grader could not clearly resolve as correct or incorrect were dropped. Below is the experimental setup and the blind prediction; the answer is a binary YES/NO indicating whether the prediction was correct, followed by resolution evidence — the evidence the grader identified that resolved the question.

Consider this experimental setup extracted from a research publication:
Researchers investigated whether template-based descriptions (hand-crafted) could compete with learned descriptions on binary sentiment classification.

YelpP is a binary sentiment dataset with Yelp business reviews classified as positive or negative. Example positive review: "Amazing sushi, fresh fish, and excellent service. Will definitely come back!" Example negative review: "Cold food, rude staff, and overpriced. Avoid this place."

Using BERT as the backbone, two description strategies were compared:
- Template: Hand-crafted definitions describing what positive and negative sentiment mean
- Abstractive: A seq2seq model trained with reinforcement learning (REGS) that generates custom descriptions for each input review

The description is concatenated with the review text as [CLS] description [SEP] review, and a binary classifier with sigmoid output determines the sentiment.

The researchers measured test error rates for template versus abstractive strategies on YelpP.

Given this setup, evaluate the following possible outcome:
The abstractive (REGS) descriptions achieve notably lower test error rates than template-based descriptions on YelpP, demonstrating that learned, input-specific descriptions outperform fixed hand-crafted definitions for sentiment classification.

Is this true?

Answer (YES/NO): NO